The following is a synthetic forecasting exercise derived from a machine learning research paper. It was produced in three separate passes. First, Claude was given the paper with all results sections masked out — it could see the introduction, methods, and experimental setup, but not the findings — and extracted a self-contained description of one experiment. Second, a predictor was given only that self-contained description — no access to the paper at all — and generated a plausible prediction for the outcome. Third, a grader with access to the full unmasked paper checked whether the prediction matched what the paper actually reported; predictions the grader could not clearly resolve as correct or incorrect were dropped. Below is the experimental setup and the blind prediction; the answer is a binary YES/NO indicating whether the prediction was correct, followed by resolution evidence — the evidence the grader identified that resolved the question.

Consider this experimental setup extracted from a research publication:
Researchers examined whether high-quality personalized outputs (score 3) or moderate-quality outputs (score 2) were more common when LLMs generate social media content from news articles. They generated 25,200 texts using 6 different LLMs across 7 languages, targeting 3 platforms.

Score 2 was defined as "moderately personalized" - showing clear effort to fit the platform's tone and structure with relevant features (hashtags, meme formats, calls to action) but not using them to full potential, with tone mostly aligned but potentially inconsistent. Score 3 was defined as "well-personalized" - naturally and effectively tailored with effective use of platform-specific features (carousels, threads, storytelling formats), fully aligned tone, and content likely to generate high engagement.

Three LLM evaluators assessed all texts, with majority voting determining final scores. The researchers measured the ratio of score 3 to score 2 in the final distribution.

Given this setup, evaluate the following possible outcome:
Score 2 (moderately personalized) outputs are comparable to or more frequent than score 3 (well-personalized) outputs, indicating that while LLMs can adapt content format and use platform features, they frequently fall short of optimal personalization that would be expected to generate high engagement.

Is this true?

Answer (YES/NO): YES